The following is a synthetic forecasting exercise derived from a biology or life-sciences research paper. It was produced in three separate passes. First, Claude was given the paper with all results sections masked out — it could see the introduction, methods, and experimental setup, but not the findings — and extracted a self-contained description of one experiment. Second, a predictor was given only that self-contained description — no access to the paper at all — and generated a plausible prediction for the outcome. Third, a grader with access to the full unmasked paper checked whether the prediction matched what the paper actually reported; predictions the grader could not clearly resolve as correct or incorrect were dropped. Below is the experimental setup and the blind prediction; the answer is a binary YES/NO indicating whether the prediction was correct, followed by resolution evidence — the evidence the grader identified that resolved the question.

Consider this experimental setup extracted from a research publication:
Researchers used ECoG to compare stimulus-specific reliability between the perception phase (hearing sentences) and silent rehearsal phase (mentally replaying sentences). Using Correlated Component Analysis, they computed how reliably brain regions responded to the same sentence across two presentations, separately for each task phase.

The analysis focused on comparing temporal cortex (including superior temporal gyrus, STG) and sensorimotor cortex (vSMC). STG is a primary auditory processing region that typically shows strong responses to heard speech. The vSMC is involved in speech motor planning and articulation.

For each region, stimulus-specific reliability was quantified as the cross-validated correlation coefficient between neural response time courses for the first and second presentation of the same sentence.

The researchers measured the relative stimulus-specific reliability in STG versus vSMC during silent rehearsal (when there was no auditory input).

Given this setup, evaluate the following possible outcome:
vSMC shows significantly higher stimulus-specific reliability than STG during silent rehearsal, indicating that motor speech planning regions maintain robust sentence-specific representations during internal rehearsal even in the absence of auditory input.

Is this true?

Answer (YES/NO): NO